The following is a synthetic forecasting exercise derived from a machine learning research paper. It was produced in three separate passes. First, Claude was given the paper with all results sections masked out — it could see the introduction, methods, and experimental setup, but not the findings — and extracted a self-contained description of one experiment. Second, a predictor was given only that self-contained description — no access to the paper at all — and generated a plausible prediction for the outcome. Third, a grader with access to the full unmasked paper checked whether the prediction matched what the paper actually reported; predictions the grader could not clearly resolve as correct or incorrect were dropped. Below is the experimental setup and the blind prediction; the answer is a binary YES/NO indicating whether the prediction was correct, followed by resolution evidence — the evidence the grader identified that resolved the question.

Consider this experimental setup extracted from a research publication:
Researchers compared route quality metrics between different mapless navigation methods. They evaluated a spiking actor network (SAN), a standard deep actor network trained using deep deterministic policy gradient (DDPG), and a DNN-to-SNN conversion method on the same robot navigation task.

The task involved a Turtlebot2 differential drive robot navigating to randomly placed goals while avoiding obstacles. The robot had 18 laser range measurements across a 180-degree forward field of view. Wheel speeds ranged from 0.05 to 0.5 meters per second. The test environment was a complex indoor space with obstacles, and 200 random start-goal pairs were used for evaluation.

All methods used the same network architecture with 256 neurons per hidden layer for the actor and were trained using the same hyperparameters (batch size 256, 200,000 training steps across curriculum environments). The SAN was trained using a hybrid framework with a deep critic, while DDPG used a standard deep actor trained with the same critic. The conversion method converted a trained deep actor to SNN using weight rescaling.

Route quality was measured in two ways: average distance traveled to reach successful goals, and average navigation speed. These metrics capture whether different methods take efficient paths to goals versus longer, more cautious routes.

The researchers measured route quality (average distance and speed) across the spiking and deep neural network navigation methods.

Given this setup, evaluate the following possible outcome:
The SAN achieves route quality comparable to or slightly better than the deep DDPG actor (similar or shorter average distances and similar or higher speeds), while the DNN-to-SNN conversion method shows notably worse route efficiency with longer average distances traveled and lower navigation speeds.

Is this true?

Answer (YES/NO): NO